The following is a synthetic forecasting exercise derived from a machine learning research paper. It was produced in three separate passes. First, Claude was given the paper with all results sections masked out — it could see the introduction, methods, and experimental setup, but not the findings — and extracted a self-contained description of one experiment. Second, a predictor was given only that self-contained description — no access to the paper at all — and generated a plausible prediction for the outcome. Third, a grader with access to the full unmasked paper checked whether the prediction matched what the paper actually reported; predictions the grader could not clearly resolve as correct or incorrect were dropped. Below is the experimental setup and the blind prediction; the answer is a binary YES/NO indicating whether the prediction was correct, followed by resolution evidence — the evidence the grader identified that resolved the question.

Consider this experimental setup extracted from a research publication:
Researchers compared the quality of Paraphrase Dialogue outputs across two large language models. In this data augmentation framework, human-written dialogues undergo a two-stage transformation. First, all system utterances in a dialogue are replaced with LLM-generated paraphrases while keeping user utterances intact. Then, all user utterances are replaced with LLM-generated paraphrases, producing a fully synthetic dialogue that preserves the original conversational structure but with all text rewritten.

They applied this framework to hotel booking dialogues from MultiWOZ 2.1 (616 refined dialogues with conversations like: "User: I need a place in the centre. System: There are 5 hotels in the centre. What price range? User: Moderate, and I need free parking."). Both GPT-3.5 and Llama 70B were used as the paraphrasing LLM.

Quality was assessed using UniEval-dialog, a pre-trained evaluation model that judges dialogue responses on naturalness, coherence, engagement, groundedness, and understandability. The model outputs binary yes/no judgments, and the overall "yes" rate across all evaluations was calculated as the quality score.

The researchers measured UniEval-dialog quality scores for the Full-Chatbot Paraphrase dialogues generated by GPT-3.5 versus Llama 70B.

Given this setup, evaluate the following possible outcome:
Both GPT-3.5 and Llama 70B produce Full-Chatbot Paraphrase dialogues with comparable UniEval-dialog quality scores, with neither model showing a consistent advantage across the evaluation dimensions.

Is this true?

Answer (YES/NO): YES